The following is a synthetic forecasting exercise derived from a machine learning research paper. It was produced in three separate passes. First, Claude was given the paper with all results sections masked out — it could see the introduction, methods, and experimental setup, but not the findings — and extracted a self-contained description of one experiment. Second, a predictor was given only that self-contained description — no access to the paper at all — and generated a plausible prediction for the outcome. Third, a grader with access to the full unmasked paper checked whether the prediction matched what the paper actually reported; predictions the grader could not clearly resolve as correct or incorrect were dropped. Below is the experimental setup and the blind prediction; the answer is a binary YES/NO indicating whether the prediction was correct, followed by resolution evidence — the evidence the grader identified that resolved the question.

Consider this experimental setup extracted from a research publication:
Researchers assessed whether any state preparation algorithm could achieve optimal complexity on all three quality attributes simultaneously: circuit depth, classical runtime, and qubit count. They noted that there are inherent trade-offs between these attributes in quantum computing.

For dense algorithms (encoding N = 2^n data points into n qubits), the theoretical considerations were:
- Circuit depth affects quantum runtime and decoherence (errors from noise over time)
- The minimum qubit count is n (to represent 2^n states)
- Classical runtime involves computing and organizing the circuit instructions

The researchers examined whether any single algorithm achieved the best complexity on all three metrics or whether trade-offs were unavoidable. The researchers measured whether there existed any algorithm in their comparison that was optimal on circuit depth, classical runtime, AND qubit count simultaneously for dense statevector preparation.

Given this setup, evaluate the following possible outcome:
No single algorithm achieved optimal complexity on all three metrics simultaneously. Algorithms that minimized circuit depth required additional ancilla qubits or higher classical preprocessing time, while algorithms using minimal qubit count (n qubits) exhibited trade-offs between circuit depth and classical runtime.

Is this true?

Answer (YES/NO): YES